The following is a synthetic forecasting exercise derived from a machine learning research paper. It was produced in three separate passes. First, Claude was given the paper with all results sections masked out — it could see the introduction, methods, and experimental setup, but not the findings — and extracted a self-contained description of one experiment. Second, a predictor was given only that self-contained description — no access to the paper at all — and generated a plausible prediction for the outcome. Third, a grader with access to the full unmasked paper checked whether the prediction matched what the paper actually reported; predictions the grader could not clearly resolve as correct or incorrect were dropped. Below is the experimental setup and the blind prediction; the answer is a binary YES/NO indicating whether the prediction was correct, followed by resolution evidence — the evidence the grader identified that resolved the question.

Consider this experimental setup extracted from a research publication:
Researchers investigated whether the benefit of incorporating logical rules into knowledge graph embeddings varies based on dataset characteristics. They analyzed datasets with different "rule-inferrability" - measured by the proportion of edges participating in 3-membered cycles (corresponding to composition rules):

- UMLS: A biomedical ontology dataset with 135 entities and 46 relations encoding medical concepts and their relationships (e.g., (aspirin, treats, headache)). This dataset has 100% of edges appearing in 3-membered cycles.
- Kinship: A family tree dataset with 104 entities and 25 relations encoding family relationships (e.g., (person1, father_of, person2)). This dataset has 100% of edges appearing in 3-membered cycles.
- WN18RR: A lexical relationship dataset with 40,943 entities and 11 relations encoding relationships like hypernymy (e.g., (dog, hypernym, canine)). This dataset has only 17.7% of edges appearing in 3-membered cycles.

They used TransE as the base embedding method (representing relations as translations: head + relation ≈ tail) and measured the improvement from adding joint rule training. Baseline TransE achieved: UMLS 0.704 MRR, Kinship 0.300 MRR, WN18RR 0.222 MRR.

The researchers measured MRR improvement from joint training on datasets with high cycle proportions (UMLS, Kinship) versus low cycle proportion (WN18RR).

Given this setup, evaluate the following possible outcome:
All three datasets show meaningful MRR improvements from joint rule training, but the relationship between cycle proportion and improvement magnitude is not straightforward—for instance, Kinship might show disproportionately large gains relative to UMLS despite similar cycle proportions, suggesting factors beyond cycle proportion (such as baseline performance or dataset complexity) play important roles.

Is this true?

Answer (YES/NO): NO